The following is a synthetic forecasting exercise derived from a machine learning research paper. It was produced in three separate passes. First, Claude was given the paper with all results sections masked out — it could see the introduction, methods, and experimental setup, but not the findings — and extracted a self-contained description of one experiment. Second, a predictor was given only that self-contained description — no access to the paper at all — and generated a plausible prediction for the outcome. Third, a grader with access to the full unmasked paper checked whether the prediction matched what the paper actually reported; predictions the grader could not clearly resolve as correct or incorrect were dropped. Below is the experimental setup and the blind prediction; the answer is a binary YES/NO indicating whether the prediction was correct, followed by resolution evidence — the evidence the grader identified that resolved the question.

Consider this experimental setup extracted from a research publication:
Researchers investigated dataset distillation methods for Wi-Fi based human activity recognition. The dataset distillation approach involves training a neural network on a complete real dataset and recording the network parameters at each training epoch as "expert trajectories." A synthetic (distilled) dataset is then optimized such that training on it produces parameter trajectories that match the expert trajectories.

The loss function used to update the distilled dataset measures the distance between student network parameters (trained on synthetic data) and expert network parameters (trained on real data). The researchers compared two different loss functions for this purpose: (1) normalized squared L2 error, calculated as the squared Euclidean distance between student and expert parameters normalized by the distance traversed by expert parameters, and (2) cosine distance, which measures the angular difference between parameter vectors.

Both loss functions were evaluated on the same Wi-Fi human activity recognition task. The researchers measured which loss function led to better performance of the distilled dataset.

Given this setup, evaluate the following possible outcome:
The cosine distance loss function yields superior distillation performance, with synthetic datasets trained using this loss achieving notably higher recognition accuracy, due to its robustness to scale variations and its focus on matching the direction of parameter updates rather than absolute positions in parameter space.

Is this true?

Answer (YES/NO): NO